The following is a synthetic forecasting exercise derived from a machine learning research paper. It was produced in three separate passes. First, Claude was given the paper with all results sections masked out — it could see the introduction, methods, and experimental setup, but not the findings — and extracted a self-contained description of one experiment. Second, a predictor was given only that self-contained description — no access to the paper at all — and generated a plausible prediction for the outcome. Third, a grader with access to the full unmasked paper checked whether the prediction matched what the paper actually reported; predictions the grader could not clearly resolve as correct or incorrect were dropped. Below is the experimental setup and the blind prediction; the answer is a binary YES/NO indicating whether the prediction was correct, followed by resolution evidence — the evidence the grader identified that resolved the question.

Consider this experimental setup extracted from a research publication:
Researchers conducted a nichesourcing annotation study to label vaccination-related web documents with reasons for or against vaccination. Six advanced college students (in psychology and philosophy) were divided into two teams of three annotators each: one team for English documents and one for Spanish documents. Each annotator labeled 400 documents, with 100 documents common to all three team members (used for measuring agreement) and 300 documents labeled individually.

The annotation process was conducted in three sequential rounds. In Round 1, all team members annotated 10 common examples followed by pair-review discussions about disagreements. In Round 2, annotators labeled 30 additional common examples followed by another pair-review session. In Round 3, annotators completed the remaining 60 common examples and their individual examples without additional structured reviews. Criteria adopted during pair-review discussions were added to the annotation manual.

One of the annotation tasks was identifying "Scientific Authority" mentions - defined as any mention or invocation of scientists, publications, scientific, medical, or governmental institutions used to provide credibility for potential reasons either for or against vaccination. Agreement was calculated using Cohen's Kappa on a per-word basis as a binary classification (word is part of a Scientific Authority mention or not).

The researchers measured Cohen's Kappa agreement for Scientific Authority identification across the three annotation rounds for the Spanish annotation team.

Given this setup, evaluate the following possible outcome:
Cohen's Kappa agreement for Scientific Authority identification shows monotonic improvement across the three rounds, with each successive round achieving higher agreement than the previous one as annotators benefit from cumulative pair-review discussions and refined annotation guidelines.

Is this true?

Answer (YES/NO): YES